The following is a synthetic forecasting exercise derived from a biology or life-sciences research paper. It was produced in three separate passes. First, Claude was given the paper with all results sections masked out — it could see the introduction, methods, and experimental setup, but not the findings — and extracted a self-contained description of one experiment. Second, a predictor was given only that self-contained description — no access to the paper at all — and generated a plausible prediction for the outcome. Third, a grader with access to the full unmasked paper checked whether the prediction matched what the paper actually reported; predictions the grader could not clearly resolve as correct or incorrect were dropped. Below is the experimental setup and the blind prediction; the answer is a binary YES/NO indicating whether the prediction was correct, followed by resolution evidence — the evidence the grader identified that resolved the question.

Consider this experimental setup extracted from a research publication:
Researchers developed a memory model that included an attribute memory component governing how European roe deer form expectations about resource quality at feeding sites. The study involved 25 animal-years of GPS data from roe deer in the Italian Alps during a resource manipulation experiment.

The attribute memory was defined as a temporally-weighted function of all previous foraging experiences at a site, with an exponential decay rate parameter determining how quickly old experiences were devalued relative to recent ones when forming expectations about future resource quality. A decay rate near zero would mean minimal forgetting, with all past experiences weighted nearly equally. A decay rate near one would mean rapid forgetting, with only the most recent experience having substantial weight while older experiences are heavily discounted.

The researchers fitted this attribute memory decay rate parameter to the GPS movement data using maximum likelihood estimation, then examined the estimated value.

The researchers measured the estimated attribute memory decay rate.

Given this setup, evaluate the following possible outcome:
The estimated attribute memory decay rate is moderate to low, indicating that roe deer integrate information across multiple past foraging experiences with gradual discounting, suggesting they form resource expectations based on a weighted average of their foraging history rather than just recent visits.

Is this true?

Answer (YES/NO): NO